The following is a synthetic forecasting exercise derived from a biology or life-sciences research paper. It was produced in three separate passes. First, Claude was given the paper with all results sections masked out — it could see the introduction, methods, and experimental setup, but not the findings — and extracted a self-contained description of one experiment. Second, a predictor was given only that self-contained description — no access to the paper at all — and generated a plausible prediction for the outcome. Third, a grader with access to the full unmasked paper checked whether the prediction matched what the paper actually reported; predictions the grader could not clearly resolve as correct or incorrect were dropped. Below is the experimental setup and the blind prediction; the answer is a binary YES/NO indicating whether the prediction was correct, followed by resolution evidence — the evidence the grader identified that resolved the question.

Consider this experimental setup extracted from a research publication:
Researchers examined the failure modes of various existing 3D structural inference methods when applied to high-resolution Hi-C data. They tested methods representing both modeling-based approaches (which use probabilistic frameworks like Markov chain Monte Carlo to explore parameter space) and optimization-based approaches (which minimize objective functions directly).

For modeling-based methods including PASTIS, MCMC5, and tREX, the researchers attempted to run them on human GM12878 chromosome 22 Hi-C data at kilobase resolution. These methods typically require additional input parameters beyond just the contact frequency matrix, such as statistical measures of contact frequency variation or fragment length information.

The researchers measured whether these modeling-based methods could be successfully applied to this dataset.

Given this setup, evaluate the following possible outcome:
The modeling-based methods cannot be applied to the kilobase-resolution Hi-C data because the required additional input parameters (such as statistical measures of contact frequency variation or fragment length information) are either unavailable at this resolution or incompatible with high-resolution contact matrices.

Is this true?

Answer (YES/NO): NO